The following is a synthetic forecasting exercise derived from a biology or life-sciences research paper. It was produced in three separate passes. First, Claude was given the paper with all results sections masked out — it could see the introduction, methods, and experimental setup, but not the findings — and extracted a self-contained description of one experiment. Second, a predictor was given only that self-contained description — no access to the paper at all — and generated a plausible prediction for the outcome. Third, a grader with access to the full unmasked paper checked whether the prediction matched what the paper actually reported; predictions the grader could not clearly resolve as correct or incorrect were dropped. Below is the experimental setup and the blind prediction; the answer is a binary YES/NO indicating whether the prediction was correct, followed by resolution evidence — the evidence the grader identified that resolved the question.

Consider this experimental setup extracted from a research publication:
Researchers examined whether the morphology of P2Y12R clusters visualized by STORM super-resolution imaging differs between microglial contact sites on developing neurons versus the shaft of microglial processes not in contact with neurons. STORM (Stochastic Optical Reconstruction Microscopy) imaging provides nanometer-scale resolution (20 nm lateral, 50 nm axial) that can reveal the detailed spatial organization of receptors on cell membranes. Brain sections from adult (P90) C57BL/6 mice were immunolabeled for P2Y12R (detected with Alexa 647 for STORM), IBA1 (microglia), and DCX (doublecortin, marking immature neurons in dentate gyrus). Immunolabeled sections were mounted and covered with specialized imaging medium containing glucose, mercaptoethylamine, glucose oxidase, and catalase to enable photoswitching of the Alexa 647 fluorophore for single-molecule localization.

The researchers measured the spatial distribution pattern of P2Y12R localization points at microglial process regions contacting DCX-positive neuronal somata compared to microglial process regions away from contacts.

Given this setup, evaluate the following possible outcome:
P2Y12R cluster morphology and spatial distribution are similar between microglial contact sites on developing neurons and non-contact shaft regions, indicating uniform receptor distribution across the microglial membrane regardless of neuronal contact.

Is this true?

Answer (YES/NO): NO